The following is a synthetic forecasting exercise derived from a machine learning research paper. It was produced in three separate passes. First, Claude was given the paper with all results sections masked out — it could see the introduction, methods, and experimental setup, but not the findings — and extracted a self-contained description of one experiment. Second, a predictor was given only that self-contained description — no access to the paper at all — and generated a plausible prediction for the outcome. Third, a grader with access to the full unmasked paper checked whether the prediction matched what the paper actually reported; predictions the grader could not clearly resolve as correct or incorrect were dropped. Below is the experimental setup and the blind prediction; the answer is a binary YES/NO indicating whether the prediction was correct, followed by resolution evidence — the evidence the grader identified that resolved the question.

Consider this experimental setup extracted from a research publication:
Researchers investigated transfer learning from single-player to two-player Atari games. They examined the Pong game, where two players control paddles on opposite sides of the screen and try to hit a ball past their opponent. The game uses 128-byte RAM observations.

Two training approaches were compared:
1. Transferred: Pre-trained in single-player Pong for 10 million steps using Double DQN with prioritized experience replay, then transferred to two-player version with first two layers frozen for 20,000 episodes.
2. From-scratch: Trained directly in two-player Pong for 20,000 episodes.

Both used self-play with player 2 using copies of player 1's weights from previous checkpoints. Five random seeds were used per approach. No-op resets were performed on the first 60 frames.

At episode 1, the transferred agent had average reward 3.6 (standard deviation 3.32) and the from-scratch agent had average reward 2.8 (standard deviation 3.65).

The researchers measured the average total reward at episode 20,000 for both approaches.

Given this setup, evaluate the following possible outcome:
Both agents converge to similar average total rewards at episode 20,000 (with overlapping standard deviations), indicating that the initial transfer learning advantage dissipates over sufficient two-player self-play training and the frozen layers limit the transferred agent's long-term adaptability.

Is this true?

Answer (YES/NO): YES